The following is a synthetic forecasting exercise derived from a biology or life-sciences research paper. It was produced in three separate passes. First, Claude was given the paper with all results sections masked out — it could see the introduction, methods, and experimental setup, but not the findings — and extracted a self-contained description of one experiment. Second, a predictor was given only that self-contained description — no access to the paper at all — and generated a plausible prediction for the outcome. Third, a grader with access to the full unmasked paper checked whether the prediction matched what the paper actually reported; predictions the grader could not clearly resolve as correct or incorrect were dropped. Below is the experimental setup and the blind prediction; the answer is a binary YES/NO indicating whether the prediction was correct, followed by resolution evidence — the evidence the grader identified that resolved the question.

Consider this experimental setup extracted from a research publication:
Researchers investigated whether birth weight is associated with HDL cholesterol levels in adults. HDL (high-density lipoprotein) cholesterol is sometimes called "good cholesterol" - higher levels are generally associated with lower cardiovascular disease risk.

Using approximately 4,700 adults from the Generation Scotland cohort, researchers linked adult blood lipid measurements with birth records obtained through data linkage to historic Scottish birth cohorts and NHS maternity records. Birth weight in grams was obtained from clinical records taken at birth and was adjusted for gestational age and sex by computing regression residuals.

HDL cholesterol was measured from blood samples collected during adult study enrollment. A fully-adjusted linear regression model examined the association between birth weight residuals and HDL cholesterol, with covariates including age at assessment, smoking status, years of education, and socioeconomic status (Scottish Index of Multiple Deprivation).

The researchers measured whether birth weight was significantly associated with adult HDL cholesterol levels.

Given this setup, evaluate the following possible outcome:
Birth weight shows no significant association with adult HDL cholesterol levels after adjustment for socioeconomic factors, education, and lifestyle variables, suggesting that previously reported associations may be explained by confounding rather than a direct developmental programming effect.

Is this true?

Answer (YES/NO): NO